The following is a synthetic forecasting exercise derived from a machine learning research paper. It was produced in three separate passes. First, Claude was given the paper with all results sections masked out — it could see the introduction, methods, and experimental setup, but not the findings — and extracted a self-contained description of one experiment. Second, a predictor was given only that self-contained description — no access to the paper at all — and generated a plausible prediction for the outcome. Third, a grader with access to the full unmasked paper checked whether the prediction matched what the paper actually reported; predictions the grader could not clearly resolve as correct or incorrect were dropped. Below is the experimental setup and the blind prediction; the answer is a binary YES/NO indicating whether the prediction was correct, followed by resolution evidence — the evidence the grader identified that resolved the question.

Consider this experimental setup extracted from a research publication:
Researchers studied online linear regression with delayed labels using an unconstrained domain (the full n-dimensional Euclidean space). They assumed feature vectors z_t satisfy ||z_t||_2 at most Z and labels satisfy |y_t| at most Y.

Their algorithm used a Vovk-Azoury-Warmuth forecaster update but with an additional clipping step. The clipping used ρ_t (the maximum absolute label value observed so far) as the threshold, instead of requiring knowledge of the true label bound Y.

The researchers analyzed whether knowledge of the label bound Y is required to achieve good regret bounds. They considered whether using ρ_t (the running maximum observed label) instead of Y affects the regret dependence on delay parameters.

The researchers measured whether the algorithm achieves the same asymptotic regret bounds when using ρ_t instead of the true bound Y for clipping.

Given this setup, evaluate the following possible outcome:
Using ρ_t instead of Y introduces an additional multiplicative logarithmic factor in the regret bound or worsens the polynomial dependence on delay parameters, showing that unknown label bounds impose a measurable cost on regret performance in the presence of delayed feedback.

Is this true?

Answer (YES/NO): NO